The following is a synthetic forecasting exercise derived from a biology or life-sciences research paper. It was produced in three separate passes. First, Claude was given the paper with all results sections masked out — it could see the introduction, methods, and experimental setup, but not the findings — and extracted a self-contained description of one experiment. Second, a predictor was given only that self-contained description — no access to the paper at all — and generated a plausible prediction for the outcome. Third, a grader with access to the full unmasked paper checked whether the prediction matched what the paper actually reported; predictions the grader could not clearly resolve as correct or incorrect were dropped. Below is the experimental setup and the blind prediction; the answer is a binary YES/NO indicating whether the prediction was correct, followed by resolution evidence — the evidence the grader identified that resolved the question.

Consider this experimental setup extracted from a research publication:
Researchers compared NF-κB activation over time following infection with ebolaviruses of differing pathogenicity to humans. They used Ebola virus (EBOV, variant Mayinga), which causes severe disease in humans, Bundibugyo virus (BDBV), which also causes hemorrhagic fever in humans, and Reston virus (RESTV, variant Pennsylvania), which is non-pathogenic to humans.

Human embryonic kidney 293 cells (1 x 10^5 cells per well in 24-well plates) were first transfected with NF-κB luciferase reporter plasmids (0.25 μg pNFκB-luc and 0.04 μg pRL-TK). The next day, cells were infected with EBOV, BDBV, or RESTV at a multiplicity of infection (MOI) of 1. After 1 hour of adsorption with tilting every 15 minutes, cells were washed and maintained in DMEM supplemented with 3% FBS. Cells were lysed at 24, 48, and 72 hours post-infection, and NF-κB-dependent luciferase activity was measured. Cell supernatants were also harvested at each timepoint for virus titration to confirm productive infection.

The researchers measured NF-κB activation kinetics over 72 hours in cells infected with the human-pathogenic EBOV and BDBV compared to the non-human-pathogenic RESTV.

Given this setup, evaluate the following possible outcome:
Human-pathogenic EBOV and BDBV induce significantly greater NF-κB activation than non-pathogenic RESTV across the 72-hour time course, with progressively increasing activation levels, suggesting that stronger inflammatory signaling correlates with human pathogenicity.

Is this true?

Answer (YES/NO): YES